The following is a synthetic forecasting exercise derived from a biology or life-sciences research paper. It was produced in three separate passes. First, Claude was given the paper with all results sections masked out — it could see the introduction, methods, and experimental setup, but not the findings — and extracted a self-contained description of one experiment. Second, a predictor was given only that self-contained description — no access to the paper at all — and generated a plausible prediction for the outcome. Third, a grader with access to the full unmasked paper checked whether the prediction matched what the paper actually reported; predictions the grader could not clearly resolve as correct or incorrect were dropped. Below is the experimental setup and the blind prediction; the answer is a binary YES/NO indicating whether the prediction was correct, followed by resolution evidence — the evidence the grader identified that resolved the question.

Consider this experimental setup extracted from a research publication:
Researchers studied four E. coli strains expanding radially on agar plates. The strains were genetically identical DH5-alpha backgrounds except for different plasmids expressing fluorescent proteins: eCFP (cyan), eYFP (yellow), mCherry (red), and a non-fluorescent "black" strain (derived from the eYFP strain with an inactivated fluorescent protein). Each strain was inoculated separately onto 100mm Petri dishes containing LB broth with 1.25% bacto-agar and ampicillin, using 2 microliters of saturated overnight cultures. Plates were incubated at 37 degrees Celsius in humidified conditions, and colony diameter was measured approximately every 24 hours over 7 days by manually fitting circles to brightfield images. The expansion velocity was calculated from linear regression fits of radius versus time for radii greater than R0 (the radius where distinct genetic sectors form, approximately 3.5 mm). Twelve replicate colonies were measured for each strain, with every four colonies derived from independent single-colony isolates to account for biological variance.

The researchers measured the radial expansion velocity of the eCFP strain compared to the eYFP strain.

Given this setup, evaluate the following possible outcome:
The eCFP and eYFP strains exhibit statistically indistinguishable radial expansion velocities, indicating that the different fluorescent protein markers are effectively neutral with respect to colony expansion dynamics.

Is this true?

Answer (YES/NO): YES